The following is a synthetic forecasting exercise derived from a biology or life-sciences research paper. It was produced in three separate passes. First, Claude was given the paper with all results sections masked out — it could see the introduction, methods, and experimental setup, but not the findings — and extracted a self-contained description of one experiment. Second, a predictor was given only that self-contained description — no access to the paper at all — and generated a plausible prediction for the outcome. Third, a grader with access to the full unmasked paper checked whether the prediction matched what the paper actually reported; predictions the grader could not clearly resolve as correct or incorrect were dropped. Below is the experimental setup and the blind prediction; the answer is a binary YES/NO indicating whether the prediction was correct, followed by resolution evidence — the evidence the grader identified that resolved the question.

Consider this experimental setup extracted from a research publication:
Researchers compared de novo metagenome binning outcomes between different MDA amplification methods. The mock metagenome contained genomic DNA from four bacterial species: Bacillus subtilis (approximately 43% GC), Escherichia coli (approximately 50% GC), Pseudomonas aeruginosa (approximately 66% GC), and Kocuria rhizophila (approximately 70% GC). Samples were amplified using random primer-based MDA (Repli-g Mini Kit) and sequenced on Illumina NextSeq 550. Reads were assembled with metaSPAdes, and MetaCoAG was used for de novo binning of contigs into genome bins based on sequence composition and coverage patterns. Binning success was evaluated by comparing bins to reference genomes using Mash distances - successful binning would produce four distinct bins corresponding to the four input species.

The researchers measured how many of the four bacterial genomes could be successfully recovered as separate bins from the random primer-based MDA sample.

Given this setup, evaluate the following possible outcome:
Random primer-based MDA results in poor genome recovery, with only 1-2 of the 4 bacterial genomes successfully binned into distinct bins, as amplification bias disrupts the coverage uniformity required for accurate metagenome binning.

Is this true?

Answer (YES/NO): YES